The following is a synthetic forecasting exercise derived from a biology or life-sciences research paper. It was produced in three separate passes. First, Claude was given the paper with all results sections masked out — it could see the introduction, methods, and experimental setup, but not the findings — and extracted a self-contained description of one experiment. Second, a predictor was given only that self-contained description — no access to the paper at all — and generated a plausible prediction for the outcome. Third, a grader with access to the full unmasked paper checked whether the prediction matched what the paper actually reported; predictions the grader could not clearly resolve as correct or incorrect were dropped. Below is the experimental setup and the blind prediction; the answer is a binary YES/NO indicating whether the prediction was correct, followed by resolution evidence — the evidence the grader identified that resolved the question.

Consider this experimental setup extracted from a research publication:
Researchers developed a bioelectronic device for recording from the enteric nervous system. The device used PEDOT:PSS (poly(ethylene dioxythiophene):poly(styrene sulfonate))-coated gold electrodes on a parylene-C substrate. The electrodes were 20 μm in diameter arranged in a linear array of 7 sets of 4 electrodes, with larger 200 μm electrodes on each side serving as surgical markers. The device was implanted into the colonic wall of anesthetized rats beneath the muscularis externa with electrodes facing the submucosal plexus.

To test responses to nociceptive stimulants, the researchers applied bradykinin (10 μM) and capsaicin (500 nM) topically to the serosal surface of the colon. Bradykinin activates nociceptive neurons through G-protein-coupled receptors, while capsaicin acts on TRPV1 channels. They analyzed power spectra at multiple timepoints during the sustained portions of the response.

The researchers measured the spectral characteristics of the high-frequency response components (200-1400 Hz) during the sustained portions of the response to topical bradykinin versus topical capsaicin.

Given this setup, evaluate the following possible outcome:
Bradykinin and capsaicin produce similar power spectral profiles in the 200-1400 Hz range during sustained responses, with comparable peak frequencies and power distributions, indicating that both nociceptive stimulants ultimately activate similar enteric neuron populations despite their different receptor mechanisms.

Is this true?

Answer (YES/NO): NO